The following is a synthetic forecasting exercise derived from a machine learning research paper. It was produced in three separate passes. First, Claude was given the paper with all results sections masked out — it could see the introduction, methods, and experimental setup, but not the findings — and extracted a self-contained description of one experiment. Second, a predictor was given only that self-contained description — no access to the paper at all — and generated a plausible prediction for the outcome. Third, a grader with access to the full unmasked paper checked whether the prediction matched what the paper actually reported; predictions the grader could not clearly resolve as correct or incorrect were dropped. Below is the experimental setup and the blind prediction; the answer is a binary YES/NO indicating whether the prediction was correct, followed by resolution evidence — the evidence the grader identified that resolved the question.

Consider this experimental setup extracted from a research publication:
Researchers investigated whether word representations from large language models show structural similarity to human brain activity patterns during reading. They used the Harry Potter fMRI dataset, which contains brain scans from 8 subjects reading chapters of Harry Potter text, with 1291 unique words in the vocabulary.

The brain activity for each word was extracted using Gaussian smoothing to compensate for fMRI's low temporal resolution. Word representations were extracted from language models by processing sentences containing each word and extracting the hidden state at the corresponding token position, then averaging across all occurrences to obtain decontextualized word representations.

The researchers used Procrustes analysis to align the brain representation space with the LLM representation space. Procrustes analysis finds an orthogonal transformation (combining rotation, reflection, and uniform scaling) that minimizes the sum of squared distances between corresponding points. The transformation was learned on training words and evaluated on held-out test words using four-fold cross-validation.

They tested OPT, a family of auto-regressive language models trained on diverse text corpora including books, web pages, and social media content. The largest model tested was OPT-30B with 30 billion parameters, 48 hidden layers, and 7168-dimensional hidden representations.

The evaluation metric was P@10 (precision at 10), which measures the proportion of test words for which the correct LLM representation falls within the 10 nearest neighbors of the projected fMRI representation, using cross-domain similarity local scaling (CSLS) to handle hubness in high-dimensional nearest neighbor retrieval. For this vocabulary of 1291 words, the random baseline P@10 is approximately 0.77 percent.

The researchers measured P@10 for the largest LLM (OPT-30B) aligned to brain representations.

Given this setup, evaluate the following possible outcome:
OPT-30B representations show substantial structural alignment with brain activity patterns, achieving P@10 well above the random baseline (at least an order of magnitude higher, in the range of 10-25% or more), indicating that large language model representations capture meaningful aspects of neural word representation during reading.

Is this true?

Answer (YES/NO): YES